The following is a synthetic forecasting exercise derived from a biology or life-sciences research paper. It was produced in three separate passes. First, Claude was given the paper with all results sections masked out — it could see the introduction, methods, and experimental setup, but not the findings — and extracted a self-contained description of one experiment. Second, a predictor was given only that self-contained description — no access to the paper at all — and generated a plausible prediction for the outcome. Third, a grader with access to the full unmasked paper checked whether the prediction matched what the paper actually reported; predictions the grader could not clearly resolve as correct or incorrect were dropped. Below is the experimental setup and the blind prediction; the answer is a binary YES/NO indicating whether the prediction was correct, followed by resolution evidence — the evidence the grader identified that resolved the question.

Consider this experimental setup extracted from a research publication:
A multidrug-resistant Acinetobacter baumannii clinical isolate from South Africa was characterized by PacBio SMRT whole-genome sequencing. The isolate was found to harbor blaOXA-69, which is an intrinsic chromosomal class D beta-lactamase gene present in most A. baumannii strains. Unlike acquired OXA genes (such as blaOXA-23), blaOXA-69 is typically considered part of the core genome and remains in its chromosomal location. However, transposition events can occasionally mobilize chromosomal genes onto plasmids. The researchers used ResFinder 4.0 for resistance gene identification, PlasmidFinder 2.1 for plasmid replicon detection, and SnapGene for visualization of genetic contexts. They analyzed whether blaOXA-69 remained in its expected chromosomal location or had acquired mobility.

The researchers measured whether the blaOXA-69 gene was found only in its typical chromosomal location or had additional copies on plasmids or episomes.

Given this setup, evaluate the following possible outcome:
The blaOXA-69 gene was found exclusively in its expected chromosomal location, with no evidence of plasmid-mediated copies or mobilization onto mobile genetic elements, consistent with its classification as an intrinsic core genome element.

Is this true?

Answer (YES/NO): YES